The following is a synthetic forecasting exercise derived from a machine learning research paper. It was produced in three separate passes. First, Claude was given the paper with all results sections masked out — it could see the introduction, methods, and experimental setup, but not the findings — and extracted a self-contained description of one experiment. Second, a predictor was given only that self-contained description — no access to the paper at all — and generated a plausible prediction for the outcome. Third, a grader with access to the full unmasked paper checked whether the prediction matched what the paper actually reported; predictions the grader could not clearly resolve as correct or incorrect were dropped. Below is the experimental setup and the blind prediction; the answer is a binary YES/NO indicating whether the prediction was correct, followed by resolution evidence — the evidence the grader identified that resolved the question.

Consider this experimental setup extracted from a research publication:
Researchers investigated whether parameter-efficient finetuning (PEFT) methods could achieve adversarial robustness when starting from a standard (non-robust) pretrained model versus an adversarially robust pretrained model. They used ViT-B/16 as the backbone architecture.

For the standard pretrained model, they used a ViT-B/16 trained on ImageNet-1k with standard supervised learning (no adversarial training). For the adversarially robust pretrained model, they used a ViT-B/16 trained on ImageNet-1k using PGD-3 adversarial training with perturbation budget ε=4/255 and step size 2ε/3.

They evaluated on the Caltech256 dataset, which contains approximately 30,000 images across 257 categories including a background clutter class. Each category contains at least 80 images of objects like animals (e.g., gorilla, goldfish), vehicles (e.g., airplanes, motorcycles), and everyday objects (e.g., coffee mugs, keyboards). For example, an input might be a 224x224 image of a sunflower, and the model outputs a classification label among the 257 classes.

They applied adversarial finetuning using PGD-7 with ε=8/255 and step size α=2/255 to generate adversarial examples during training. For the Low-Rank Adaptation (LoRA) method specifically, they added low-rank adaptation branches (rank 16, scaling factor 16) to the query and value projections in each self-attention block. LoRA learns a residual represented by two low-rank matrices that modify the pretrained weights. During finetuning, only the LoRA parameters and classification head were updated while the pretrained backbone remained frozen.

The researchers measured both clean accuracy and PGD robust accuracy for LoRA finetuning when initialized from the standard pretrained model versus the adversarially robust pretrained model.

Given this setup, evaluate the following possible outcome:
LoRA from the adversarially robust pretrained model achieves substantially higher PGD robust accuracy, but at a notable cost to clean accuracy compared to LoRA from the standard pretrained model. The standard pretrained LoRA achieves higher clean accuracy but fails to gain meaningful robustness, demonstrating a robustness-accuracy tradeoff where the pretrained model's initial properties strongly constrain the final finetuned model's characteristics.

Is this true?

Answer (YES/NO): NO